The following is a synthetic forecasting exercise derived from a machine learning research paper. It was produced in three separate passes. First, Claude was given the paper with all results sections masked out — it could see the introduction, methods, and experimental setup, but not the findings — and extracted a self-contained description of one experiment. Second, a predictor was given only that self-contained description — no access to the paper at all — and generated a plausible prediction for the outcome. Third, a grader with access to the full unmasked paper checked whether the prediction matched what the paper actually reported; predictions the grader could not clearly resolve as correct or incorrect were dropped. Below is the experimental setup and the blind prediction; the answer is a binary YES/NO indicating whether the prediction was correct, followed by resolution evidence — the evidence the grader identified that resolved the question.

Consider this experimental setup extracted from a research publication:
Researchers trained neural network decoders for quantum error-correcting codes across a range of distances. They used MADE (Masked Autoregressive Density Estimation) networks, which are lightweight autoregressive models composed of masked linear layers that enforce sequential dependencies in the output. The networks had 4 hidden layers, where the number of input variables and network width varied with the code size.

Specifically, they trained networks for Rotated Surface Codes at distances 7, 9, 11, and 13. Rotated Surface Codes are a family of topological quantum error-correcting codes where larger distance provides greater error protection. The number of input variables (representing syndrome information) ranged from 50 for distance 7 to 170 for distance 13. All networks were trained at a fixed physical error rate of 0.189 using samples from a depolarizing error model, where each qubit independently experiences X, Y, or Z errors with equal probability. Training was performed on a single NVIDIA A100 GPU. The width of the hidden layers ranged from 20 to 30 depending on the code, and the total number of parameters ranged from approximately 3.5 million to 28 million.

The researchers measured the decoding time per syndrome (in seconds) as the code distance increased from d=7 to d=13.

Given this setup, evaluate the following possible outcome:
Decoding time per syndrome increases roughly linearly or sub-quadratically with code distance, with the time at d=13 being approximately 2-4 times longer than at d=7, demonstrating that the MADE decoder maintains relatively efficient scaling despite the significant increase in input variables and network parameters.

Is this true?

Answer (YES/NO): NO